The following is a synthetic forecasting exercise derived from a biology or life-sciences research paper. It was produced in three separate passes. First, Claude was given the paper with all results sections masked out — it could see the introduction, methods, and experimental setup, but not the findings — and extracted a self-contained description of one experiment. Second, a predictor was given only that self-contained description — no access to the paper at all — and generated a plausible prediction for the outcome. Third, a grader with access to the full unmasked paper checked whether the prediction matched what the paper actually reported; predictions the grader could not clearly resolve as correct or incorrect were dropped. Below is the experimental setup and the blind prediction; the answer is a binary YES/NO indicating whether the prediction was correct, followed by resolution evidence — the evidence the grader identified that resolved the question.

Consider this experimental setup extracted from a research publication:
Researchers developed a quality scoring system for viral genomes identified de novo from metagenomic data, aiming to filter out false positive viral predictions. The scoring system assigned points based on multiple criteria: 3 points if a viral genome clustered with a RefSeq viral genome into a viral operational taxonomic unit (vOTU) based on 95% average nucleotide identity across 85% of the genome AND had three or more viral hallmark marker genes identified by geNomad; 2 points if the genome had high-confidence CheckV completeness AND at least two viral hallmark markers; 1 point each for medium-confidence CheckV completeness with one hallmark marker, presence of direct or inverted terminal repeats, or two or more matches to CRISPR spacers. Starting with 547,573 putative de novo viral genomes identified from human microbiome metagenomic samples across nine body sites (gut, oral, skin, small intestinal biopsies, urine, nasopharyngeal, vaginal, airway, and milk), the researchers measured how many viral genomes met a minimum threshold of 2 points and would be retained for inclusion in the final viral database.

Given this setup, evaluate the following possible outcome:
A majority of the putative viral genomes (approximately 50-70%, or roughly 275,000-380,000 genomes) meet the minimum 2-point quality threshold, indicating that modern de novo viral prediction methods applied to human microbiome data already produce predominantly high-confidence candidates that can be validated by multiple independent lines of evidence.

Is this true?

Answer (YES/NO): NO